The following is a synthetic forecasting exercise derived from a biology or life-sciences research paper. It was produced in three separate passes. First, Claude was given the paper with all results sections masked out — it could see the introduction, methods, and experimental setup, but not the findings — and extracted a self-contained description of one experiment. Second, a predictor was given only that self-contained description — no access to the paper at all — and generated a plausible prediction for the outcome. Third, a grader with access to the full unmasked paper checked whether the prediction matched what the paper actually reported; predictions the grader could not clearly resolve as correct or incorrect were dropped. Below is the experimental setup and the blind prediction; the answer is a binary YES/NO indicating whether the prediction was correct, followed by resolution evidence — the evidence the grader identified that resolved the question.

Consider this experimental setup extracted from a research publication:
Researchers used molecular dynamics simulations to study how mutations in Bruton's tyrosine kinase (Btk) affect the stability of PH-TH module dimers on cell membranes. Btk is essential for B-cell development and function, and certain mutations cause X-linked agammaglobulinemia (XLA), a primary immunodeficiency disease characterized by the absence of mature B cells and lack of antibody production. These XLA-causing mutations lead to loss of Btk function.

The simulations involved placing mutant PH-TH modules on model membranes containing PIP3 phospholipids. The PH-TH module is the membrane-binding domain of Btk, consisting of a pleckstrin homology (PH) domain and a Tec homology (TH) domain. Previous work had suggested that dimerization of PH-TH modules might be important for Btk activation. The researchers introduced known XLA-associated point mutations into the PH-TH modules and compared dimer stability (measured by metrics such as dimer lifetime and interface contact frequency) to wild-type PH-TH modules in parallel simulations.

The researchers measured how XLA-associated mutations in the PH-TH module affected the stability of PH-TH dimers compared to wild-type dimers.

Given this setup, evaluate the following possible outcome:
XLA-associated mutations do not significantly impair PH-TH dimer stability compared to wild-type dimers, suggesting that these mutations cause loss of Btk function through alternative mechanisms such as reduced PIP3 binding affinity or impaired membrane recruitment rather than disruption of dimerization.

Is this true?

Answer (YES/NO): NO